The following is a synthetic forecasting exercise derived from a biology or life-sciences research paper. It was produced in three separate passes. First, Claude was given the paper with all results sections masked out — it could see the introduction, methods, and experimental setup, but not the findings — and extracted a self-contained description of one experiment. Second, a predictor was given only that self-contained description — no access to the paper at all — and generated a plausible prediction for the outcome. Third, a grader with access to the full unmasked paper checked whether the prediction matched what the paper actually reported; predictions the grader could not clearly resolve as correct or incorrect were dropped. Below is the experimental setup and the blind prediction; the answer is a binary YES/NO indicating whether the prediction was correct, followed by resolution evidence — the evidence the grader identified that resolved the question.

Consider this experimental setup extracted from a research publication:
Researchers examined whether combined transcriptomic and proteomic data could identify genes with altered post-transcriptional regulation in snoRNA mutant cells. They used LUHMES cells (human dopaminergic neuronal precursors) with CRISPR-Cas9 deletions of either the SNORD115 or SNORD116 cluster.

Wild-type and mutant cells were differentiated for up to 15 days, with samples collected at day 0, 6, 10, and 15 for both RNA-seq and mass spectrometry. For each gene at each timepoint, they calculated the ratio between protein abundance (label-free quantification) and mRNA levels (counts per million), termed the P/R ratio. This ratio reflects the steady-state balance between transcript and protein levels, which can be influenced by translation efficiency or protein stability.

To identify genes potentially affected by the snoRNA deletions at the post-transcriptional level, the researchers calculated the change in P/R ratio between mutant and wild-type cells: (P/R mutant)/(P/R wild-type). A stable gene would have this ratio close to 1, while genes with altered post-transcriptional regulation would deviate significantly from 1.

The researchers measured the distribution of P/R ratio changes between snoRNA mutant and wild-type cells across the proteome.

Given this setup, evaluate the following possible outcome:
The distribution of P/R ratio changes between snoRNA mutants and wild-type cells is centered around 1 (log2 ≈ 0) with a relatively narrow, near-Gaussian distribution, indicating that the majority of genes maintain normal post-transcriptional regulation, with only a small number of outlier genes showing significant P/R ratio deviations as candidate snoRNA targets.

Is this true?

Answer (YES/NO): YES